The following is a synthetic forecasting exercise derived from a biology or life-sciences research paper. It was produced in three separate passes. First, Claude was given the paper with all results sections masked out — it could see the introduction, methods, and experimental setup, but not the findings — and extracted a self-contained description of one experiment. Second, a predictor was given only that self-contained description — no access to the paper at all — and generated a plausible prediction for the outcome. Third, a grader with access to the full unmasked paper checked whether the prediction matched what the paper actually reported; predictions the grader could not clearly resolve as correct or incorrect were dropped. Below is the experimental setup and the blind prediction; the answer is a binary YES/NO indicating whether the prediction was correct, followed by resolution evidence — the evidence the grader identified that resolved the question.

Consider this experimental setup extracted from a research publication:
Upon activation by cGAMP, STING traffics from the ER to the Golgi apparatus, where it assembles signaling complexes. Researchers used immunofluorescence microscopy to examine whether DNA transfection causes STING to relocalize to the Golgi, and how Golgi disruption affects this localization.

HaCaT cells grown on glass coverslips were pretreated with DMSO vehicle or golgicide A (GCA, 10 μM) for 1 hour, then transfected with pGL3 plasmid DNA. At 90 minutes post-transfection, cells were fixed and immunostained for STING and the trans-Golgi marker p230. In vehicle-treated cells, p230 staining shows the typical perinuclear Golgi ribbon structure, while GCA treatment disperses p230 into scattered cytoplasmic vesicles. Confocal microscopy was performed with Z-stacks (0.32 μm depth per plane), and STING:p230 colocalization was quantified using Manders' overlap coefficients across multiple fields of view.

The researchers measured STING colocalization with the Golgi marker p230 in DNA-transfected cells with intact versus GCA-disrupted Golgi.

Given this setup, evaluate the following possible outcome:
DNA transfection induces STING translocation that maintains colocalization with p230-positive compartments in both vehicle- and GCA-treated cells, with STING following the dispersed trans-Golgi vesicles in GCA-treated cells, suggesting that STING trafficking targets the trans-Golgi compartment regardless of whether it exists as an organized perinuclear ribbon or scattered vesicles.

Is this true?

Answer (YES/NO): NO